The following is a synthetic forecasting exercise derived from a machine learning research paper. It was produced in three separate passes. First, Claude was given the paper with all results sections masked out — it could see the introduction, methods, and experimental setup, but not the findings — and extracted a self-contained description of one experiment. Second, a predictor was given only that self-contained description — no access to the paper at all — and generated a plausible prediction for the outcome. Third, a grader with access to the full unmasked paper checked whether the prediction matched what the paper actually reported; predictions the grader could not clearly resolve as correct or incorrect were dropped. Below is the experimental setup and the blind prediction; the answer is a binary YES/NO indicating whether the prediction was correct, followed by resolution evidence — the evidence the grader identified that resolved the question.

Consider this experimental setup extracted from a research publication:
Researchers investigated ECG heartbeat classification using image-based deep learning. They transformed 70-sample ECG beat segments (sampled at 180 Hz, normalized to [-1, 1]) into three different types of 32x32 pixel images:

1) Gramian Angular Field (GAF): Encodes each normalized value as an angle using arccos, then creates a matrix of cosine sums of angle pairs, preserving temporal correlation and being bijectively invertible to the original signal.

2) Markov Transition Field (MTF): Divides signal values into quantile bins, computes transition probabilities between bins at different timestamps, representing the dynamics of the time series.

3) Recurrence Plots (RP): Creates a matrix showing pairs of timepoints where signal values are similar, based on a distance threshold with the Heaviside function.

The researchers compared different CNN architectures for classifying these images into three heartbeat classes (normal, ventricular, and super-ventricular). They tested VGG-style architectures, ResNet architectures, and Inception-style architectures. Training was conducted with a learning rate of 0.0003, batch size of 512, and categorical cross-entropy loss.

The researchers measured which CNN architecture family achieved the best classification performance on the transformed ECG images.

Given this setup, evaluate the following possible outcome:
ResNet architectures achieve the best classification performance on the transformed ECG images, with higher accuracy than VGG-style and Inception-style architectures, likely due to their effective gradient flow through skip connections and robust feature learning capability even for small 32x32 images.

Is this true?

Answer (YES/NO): NO